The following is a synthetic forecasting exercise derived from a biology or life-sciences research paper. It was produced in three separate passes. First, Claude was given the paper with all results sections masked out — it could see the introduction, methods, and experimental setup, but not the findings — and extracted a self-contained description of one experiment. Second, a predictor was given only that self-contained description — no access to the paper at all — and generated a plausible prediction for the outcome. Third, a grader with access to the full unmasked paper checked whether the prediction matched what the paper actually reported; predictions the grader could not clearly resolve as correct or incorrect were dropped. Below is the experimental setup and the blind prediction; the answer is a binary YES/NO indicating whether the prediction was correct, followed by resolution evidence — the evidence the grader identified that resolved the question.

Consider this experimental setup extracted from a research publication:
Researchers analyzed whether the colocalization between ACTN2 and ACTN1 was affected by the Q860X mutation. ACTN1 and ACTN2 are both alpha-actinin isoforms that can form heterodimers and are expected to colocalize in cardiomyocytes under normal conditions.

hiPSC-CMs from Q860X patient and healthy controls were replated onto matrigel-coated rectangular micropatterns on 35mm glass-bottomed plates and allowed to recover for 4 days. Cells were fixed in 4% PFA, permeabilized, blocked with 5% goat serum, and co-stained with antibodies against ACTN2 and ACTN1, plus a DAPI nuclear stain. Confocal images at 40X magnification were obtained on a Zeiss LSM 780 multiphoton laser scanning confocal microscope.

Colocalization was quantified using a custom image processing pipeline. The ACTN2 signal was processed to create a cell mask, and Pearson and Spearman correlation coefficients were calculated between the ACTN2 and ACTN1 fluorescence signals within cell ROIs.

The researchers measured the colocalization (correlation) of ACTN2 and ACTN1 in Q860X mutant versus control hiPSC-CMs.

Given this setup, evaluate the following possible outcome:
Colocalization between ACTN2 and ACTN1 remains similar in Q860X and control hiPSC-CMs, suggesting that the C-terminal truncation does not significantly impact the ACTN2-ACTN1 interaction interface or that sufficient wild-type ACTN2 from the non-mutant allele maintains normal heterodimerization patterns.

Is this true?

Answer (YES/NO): YES